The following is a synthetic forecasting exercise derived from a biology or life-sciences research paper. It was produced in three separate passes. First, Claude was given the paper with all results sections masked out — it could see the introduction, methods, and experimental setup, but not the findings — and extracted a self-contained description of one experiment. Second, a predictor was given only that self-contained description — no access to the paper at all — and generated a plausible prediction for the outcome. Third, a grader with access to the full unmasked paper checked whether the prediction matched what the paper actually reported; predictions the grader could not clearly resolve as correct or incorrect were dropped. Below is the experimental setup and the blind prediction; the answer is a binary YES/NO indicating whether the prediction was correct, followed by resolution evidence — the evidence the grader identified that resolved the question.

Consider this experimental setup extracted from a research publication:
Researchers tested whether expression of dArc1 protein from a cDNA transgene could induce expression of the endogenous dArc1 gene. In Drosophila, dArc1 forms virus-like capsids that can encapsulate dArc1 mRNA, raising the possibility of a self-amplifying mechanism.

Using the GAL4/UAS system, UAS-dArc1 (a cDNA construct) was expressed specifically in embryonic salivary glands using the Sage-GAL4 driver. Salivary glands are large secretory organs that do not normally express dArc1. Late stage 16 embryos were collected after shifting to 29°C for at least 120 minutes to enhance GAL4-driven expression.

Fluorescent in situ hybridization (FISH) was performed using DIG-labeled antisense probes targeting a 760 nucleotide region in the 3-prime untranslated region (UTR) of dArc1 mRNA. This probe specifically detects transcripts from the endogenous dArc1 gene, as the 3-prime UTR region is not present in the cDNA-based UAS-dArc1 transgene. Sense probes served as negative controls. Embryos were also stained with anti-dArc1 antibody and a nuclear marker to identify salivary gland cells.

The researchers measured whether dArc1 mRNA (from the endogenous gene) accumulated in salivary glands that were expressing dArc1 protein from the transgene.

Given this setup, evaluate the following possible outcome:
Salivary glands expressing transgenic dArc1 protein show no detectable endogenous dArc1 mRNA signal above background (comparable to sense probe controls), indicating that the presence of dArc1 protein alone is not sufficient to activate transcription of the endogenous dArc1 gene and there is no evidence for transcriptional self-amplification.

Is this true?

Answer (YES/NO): NO